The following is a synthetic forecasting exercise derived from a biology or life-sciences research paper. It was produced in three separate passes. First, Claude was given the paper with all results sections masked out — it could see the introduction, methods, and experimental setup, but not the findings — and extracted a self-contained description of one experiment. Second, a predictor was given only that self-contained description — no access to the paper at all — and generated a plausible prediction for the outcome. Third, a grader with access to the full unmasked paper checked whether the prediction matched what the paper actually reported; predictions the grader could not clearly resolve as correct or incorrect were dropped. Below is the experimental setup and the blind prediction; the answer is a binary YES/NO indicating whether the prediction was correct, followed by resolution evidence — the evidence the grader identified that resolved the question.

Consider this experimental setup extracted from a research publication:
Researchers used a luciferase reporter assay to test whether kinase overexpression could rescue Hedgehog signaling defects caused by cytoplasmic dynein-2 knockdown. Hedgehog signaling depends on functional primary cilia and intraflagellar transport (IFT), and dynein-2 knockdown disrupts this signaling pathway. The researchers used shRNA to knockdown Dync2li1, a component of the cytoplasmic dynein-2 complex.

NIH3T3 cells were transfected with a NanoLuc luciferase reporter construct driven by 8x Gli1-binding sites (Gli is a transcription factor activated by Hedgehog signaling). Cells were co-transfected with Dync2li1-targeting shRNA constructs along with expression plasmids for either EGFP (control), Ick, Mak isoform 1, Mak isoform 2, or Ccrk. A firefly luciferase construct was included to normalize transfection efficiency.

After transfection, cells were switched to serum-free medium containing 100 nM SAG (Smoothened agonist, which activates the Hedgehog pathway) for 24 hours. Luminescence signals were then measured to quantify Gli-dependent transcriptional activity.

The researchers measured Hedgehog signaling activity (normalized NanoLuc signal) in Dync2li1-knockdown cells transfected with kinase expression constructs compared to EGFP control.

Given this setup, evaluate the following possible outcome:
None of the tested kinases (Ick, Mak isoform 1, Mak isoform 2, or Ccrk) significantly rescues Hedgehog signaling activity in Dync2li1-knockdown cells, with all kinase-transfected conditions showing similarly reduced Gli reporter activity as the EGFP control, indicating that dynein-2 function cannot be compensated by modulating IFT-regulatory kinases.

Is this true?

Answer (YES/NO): NO